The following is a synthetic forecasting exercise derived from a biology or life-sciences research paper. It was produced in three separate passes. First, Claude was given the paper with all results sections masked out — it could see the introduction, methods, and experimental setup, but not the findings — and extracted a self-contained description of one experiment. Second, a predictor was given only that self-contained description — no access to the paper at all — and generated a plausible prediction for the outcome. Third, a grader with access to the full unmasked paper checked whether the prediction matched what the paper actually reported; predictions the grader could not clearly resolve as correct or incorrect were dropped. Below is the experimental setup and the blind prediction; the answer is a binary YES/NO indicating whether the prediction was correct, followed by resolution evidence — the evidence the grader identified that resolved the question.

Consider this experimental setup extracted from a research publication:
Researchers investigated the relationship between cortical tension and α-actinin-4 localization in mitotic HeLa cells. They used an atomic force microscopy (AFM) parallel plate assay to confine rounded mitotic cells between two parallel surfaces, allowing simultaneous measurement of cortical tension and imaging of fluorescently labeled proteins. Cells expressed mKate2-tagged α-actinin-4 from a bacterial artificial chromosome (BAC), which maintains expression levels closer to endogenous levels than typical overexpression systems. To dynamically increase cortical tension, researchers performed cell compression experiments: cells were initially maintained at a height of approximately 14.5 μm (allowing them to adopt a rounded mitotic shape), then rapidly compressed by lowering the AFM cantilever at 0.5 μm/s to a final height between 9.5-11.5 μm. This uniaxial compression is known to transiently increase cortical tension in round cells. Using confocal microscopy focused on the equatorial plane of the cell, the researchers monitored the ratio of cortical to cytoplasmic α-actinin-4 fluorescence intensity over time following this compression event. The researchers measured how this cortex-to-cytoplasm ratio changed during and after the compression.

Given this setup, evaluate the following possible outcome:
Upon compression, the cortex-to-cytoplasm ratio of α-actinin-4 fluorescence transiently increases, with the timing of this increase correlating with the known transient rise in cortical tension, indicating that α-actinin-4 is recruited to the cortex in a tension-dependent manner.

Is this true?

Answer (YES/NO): YES